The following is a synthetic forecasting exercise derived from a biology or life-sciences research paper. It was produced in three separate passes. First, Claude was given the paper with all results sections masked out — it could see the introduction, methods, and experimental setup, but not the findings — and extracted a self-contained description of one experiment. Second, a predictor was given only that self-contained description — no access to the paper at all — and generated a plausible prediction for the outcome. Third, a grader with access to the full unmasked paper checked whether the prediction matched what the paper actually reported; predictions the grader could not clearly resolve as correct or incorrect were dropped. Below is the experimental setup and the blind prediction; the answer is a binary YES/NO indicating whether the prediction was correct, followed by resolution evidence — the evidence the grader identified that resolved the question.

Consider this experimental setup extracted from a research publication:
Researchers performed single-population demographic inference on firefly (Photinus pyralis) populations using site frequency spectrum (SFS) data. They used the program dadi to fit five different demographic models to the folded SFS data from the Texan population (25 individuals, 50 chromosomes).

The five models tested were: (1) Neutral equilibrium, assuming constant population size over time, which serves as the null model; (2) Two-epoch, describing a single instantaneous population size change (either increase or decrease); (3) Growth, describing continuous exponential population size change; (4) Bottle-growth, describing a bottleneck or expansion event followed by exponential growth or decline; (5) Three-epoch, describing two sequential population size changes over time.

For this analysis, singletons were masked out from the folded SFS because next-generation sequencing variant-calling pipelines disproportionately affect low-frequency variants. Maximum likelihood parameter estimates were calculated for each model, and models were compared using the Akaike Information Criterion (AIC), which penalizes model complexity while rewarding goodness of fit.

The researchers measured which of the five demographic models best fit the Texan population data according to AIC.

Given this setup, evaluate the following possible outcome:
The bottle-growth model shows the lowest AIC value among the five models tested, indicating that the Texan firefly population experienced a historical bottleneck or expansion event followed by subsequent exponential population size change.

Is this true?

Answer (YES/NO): NO